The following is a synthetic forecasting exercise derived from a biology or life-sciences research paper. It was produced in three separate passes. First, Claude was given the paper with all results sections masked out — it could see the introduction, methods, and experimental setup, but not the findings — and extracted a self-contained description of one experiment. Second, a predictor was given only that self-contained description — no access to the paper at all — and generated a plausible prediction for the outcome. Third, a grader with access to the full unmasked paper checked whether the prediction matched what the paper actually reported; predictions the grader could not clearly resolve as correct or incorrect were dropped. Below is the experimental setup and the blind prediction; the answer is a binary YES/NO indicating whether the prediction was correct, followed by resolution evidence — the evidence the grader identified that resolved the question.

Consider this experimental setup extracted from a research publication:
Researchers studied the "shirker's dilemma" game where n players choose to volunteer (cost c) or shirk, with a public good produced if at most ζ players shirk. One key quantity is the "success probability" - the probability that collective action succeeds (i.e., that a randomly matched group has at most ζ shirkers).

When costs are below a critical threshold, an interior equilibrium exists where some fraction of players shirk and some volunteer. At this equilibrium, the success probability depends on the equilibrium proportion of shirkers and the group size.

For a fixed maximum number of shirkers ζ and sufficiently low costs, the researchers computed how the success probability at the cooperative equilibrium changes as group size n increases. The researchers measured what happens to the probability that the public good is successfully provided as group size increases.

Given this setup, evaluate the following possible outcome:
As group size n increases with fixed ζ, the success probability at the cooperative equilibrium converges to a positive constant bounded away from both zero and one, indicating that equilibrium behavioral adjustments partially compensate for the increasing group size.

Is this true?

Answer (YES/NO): YES